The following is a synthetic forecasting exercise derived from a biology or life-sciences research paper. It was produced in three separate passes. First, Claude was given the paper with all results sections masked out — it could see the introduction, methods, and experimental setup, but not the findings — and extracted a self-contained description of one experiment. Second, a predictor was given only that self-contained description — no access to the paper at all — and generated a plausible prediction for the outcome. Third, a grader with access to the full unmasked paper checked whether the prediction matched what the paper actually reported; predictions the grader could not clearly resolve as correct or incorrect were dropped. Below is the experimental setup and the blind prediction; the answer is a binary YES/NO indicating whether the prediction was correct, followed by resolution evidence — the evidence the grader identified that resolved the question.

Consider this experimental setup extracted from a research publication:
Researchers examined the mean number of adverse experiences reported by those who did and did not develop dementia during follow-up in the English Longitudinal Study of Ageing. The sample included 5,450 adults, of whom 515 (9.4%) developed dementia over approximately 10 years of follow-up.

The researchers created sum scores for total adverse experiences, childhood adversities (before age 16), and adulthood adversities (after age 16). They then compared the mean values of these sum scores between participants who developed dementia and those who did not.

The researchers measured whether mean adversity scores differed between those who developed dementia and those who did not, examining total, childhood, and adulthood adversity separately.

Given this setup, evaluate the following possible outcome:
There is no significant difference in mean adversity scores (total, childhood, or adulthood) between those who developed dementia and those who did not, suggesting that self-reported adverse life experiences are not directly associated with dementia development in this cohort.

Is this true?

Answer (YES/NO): NO